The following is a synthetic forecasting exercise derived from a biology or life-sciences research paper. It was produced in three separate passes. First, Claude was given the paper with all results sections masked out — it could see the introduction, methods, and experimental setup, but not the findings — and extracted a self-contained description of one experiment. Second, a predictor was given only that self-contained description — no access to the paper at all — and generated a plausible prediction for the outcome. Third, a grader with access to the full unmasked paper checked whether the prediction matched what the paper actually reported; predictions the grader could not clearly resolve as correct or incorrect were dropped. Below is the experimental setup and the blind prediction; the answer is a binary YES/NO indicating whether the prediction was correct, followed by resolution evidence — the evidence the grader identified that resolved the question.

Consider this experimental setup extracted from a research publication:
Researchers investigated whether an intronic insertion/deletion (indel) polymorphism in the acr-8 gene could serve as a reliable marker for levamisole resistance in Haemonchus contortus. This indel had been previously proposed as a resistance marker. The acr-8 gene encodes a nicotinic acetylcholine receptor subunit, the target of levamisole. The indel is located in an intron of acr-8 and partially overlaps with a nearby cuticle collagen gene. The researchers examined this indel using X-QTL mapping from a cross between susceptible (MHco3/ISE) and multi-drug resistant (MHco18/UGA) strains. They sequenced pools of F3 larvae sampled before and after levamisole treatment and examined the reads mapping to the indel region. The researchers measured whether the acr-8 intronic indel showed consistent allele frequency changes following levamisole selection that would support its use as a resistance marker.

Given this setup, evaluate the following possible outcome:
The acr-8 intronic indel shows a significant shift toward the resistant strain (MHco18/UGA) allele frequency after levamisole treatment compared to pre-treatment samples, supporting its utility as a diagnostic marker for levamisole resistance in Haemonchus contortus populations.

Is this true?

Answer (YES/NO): NO